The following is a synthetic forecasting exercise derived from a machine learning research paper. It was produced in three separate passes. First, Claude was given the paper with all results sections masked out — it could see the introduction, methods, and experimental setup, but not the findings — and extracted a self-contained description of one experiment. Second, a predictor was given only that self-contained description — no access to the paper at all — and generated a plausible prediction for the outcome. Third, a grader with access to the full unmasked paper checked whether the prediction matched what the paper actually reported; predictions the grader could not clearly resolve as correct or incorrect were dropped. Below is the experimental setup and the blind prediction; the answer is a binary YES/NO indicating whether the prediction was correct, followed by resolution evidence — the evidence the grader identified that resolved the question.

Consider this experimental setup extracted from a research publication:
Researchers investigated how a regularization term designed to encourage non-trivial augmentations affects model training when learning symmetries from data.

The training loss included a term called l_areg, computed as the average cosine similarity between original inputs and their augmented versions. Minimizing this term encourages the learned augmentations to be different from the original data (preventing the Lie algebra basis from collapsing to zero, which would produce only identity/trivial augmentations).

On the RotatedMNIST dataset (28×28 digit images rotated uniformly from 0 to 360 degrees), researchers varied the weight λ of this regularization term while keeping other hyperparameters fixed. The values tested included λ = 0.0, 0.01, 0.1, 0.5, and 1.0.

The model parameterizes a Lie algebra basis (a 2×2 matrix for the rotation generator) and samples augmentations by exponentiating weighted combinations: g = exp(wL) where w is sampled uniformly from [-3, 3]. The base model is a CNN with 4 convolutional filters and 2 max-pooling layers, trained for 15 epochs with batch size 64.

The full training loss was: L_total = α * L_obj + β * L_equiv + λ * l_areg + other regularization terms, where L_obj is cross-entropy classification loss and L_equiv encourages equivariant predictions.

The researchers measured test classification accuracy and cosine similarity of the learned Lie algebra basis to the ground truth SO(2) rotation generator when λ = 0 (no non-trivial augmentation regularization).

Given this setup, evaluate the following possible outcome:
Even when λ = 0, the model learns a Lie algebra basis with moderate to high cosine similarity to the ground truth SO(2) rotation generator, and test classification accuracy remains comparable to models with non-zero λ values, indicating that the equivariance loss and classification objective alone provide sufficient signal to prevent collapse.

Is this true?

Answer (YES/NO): YES